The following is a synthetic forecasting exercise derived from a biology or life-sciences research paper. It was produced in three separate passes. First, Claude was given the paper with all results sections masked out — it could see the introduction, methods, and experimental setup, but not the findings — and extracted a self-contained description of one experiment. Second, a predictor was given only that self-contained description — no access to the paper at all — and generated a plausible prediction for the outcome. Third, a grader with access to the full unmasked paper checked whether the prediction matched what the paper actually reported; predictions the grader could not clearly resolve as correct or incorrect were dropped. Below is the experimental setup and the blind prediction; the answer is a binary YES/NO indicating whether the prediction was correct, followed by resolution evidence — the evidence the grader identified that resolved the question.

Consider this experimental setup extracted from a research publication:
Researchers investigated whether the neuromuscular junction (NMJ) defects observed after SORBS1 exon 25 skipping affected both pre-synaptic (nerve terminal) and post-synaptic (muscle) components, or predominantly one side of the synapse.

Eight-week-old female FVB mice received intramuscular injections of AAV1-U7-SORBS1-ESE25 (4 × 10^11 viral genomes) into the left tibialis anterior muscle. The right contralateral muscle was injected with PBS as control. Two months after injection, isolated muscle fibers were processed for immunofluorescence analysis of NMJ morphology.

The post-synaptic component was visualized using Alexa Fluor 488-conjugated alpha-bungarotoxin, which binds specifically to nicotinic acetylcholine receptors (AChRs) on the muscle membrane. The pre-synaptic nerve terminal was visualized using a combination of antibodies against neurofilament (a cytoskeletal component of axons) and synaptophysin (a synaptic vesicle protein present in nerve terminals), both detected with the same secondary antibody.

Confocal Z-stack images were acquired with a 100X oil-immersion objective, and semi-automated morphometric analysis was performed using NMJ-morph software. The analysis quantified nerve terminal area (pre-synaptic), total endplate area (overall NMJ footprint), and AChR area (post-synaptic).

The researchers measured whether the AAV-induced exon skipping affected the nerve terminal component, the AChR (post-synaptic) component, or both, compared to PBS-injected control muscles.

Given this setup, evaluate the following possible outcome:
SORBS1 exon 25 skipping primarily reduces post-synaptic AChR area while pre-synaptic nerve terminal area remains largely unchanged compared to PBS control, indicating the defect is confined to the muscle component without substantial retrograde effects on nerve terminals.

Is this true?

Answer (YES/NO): NO